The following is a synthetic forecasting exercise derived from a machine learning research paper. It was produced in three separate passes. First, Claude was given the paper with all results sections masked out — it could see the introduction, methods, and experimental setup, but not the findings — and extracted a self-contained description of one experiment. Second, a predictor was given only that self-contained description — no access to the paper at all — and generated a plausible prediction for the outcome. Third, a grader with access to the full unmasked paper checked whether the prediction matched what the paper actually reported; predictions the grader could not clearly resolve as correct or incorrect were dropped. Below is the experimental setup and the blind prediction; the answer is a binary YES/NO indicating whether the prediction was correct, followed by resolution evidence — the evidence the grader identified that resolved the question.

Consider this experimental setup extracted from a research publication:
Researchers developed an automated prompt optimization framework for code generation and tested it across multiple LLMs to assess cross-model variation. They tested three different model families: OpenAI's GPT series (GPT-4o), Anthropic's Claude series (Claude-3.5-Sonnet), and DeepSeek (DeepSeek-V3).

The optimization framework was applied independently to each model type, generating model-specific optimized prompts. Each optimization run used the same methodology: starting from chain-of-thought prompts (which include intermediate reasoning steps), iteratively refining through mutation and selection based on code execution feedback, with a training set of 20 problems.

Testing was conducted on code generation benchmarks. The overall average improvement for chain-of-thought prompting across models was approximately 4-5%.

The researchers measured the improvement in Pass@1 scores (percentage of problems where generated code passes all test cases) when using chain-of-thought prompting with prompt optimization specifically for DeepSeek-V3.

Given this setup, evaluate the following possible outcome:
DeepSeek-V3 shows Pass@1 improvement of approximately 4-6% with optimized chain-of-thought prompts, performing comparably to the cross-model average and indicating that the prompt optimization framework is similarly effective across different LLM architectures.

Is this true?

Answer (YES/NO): YES